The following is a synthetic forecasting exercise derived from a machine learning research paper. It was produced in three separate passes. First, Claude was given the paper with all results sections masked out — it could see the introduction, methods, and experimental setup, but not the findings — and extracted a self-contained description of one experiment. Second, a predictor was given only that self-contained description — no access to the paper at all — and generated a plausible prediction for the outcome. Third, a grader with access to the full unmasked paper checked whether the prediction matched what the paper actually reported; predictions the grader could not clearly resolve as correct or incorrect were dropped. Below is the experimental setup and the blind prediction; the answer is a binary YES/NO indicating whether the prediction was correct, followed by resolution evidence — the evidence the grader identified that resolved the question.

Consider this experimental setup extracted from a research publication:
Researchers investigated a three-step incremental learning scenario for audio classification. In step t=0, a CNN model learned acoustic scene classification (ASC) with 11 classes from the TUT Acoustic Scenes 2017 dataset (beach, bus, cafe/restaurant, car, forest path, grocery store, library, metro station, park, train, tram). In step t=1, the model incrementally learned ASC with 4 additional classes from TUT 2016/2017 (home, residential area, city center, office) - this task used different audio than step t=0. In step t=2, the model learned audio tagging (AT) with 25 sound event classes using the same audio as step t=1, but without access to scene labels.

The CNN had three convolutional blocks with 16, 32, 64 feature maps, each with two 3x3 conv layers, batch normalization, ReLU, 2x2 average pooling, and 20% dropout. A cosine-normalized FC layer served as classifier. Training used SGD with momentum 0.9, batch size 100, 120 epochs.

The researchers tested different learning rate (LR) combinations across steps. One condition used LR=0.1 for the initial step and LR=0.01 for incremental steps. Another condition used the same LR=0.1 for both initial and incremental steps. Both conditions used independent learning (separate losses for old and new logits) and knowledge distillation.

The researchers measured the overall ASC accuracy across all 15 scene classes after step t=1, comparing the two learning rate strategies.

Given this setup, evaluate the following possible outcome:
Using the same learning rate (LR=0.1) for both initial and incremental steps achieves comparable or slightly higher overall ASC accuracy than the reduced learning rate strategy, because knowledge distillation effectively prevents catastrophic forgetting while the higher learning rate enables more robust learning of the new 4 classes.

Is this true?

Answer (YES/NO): NO